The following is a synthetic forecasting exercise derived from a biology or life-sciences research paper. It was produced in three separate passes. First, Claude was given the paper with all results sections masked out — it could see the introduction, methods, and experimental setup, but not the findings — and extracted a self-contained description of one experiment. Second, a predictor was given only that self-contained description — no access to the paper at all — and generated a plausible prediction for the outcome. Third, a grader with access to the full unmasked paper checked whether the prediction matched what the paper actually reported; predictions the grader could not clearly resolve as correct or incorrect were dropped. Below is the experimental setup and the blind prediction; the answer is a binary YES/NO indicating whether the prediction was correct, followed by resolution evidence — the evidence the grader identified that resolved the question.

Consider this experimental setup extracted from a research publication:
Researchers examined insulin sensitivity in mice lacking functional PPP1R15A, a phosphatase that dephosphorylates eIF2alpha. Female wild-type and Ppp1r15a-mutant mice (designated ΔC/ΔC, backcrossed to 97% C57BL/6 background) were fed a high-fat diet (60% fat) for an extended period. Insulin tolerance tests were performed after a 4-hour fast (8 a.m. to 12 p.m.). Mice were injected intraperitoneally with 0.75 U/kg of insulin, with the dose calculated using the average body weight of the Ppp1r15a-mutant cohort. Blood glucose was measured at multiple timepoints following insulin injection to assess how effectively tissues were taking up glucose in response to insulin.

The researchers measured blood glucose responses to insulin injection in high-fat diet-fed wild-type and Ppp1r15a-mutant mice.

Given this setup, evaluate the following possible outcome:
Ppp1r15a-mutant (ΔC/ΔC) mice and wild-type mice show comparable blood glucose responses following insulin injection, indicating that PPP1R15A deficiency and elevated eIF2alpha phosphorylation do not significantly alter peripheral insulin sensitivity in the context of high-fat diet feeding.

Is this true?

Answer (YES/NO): NO